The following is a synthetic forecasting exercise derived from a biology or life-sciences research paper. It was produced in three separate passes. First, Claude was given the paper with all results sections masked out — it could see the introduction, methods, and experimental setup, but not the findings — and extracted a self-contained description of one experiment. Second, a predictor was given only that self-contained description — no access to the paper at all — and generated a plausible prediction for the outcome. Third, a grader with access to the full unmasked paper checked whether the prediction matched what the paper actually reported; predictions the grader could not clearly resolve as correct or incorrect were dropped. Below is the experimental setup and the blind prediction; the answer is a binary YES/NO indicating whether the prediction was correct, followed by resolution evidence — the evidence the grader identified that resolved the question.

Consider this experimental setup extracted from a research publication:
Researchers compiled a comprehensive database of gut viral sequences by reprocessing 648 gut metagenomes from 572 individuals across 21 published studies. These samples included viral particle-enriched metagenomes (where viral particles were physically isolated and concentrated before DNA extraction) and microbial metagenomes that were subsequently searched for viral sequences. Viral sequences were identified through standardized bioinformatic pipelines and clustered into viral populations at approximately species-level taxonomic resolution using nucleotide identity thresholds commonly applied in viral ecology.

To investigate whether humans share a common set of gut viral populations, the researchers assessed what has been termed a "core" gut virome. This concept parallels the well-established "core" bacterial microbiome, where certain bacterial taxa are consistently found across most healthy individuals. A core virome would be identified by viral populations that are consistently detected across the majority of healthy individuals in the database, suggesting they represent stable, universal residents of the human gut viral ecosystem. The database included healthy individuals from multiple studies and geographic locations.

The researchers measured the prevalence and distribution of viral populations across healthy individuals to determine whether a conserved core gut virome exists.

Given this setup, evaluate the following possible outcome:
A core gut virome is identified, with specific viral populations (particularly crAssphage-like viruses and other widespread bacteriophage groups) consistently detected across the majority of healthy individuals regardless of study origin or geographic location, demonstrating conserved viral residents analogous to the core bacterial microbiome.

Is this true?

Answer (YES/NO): NO